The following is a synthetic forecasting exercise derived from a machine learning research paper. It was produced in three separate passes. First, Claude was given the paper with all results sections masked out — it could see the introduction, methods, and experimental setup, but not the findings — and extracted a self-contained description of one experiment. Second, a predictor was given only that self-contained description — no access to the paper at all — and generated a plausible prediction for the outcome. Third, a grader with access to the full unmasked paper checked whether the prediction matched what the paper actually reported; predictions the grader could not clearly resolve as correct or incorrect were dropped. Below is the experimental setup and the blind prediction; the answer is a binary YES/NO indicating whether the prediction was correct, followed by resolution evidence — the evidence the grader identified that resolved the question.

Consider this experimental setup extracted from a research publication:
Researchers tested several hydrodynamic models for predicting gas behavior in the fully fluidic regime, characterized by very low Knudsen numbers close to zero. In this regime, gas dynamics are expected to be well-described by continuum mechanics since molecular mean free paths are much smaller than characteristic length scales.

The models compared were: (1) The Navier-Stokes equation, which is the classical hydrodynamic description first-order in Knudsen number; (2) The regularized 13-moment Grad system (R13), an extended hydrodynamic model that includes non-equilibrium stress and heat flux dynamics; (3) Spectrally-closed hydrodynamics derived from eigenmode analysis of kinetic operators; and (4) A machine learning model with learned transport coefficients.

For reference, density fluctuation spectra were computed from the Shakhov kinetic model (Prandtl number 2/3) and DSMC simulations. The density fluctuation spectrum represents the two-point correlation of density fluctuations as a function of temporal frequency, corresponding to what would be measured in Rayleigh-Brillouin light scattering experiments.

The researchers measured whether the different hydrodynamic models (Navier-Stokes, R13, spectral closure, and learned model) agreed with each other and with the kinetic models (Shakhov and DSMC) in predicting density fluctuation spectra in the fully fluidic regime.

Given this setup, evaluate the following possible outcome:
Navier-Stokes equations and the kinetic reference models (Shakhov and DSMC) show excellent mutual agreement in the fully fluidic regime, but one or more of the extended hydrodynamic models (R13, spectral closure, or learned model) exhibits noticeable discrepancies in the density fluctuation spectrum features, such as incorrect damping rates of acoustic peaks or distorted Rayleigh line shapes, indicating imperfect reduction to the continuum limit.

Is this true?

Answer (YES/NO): NO